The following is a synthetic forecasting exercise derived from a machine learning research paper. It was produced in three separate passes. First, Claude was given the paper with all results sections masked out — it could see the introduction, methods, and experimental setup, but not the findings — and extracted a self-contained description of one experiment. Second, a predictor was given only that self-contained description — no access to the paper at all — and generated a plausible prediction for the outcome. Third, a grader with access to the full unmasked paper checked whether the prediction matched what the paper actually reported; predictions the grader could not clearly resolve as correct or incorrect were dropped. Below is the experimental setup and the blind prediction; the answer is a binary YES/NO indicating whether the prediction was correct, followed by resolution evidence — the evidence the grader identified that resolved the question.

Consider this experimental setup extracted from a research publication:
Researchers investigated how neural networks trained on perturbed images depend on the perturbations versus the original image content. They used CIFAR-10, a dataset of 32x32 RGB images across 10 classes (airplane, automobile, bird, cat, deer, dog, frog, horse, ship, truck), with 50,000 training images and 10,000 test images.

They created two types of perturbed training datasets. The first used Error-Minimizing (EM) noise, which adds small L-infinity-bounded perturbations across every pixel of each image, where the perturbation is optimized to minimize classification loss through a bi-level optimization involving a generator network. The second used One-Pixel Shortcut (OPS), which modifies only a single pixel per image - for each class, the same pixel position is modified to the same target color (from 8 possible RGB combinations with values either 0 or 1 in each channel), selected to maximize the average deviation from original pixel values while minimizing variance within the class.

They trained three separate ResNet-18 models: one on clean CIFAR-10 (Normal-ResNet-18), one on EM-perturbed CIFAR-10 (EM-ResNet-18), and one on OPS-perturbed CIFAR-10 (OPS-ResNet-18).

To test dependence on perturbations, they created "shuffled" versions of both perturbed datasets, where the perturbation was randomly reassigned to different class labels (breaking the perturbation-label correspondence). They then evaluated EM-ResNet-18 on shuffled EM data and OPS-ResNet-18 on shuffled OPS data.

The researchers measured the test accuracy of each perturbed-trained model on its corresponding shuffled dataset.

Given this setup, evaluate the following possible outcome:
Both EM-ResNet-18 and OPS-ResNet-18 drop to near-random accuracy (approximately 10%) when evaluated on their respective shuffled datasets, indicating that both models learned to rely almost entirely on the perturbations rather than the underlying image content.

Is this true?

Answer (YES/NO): NO